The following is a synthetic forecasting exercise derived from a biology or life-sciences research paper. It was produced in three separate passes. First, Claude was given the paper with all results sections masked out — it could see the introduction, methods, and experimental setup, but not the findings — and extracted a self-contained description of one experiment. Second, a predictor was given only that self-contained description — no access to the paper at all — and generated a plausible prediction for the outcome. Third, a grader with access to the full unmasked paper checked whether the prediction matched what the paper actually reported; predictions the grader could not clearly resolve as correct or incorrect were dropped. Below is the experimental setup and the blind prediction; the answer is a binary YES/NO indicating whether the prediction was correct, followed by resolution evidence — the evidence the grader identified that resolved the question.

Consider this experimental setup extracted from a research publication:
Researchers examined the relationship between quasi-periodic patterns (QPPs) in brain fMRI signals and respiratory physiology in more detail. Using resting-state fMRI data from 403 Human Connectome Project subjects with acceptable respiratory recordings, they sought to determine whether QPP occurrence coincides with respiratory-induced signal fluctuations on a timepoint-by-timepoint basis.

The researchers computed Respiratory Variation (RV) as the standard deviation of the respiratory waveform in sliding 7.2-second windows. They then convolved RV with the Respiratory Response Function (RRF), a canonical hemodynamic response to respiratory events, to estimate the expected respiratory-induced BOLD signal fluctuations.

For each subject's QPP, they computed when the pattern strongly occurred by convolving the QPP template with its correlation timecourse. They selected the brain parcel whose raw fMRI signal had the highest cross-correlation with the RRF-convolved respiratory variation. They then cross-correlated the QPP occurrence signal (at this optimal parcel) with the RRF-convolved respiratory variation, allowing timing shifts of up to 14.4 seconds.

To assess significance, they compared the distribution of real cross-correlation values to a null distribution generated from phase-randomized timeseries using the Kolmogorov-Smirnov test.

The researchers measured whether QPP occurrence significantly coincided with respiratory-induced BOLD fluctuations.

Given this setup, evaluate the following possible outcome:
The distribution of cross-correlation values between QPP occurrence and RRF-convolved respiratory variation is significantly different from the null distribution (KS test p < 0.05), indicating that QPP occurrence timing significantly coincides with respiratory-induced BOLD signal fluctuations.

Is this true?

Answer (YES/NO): YES